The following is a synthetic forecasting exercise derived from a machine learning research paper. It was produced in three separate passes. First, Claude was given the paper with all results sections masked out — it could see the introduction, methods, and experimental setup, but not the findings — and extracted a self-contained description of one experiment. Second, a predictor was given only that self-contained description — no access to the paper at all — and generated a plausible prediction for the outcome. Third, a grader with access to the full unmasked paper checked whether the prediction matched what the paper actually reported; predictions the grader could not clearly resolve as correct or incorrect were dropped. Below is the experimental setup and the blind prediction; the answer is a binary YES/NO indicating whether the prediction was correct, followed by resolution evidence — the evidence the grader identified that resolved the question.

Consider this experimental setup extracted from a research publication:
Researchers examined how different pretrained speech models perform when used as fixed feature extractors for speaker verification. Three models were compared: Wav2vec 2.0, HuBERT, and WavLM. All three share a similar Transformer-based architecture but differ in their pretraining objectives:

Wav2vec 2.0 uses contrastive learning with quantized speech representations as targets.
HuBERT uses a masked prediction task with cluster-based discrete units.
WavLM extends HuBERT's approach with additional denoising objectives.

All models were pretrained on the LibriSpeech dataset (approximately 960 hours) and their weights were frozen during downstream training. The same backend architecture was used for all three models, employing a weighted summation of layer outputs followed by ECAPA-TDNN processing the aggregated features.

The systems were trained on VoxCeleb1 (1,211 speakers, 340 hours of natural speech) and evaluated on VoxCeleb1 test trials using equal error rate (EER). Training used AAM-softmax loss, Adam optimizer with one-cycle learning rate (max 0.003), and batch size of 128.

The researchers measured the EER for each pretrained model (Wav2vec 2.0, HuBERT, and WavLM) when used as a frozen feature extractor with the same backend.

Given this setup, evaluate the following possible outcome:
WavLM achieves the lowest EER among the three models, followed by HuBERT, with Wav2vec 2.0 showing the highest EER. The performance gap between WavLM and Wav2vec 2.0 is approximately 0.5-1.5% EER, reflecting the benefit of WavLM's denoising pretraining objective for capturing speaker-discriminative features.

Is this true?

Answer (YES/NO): YES